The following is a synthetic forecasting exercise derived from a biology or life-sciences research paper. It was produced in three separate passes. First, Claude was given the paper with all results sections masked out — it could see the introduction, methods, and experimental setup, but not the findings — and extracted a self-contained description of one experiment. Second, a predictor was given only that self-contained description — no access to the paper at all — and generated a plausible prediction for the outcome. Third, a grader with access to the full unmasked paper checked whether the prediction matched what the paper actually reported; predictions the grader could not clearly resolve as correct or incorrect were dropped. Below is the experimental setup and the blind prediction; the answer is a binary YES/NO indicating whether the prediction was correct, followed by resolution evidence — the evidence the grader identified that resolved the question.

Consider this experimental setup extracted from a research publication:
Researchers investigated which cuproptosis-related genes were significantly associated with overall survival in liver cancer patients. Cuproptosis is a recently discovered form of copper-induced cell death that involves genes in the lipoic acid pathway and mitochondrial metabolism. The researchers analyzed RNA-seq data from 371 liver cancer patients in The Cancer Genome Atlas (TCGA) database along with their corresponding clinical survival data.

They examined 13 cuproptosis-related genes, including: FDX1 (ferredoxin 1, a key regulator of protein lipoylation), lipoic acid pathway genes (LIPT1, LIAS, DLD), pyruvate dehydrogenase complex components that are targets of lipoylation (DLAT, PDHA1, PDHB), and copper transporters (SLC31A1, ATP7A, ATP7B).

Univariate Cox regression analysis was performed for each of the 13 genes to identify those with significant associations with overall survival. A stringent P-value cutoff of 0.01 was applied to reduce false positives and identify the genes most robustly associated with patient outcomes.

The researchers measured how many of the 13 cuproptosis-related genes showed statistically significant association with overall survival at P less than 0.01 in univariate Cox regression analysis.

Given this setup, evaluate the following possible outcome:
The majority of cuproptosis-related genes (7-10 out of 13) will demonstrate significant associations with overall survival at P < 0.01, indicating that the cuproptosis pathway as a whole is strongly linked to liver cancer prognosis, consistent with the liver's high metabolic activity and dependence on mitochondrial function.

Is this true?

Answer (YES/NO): NO